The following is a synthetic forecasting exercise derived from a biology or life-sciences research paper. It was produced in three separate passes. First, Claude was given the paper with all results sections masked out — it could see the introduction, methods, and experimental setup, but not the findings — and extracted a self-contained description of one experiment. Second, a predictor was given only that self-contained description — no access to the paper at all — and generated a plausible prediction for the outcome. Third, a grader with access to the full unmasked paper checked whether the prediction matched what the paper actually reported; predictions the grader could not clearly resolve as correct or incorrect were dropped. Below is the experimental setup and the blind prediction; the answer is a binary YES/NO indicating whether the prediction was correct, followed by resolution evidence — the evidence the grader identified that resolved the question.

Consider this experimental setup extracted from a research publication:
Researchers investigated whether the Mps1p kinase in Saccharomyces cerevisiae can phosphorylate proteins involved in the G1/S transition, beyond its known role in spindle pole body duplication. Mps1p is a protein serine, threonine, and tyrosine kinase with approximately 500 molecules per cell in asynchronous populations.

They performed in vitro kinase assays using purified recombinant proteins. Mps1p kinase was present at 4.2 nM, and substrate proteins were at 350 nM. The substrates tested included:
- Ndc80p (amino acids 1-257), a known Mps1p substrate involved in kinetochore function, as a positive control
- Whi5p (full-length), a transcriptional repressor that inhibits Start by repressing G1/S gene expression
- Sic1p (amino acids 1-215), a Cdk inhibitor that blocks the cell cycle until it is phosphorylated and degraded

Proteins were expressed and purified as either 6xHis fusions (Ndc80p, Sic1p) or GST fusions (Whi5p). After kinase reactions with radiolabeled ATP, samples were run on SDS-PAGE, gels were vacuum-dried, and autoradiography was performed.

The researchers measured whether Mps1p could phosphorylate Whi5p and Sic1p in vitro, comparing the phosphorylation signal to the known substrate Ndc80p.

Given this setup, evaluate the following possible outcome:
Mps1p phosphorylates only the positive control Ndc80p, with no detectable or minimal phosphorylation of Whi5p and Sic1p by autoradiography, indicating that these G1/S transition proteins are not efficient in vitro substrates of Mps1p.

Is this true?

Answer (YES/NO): NO